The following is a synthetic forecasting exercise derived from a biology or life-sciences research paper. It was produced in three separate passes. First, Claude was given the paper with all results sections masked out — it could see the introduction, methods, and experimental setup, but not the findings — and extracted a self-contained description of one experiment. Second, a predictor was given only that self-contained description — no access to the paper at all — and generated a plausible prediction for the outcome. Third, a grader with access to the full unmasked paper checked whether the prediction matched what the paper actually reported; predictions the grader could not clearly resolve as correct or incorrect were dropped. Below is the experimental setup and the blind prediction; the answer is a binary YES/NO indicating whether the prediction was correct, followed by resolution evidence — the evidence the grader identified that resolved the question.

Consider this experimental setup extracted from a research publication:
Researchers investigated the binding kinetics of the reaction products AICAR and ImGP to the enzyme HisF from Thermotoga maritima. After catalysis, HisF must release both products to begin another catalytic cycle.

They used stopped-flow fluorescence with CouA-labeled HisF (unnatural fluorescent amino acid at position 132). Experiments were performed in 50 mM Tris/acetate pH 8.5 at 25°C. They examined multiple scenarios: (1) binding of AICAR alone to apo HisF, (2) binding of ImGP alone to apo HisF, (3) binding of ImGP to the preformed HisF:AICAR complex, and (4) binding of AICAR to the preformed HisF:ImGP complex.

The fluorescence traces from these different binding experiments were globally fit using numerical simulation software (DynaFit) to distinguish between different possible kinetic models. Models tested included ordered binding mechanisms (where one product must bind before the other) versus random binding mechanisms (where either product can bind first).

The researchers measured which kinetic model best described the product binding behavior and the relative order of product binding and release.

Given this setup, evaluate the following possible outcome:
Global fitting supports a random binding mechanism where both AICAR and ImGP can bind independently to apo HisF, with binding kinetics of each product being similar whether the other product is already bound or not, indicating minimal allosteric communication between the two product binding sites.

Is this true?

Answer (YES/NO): NO